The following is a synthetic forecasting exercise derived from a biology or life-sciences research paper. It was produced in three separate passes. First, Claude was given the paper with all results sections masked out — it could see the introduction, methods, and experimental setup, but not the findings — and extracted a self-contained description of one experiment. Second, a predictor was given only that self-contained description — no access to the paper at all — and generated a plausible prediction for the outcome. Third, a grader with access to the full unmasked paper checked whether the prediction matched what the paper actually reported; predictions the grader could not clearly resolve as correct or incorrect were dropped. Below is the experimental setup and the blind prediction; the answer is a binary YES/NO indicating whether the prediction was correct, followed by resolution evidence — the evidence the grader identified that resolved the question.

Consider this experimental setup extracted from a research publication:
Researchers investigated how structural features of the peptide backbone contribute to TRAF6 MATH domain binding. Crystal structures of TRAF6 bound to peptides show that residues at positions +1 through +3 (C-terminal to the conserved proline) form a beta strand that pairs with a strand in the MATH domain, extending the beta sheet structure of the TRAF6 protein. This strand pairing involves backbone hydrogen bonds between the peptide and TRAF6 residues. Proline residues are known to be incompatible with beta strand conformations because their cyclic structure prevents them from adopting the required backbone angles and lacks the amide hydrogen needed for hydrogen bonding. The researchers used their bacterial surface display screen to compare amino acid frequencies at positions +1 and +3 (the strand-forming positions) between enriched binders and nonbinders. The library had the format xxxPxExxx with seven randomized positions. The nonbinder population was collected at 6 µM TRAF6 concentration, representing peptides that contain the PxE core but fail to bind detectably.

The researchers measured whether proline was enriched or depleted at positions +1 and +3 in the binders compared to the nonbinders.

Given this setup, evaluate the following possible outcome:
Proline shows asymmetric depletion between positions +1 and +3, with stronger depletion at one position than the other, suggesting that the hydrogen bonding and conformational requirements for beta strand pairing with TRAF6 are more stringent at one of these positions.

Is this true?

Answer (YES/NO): NO